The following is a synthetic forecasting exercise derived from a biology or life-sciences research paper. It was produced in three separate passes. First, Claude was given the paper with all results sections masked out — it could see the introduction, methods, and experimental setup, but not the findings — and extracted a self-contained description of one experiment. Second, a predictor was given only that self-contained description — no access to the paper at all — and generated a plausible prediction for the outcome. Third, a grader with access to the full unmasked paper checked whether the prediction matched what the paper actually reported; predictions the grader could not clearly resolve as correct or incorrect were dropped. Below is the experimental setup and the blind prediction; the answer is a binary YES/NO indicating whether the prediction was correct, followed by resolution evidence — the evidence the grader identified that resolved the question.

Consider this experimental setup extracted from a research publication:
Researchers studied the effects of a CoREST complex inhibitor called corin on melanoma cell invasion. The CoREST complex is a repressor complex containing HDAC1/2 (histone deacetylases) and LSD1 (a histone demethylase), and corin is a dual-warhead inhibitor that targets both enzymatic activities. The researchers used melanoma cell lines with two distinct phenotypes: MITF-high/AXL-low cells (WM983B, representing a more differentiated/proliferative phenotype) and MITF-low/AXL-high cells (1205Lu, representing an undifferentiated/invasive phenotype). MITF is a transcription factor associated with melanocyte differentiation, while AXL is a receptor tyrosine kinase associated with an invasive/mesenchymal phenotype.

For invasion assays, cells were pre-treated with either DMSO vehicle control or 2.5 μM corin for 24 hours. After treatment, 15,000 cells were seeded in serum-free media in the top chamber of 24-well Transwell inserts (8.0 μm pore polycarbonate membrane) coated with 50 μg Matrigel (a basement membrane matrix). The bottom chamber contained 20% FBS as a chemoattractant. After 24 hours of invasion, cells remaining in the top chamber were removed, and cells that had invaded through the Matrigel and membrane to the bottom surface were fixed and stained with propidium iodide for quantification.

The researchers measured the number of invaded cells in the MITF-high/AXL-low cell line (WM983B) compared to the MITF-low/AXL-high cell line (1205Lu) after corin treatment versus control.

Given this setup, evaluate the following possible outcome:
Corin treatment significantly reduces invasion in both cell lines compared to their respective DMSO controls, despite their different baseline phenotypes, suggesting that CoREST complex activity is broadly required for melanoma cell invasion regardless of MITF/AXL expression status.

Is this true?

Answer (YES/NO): NO